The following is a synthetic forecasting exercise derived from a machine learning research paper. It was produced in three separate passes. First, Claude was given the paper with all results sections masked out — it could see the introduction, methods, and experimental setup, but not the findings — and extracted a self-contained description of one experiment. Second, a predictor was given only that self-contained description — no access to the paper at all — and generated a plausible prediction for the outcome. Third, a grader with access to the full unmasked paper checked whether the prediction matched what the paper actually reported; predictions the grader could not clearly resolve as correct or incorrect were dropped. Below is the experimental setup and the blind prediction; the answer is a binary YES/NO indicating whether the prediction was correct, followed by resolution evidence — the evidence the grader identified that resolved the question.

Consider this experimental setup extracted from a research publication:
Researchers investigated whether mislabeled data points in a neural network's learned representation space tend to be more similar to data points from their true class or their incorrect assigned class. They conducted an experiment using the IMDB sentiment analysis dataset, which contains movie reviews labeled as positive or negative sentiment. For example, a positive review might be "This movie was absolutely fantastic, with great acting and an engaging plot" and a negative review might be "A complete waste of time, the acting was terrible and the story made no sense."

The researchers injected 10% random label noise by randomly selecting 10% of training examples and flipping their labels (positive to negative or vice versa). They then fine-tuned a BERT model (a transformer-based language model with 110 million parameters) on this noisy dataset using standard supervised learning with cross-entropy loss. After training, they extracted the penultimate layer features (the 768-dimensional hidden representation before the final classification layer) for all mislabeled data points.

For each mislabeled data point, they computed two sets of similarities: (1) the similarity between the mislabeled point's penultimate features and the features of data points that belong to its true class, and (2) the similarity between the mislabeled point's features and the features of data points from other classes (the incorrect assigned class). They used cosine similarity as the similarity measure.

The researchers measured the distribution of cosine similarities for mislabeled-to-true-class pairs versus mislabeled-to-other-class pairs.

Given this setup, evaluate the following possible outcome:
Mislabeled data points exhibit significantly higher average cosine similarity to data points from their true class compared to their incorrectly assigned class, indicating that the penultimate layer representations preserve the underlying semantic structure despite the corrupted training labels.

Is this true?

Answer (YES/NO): YES